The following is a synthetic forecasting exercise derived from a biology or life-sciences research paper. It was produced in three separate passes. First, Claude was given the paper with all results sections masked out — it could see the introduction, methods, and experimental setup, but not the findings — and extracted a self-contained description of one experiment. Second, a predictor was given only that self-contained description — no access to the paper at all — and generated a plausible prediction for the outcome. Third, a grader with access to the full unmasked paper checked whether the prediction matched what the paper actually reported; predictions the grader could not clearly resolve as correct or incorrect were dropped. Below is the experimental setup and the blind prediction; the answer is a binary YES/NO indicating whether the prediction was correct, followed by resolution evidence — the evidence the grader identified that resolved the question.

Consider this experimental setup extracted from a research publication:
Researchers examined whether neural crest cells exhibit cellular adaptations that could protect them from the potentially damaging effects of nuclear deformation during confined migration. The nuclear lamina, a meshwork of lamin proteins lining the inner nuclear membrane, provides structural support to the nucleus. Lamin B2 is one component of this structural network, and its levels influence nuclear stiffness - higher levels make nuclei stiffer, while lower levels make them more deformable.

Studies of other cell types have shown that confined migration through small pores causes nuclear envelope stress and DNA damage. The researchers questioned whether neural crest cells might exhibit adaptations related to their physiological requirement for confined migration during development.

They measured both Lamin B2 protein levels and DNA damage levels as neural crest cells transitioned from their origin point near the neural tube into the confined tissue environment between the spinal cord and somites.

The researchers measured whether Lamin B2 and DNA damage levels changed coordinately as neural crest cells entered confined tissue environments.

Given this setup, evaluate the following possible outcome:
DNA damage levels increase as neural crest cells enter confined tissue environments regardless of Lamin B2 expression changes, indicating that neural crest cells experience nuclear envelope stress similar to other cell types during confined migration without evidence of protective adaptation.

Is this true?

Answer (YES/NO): NO